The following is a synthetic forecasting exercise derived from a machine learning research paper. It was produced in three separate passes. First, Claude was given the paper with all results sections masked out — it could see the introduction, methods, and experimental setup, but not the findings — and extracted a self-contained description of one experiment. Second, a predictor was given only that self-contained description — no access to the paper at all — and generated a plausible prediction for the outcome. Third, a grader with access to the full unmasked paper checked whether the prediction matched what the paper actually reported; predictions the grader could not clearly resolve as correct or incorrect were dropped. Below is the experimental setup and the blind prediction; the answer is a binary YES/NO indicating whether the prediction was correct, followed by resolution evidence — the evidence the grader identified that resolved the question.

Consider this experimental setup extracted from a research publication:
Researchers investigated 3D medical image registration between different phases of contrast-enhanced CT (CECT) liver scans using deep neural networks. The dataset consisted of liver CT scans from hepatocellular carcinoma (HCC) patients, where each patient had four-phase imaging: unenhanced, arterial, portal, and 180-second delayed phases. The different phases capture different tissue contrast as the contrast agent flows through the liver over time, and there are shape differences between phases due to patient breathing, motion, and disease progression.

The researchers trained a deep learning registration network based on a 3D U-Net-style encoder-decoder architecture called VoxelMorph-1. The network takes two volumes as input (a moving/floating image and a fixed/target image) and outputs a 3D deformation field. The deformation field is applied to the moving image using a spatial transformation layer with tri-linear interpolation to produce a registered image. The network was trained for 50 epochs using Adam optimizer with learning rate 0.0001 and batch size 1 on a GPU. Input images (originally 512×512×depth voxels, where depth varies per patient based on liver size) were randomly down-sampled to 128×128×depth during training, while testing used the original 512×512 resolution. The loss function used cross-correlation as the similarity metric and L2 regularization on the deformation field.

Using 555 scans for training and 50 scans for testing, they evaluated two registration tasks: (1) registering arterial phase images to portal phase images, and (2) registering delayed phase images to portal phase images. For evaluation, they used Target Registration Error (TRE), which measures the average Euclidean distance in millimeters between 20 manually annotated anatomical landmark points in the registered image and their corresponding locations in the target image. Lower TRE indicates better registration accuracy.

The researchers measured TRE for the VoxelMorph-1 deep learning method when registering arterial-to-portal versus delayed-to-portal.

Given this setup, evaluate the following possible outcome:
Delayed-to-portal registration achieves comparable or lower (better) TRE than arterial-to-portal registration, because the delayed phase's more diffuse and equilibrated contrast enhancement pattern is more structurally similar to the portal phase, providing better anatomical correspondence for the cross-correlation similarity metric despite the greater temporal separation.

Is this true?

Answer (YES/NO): YES